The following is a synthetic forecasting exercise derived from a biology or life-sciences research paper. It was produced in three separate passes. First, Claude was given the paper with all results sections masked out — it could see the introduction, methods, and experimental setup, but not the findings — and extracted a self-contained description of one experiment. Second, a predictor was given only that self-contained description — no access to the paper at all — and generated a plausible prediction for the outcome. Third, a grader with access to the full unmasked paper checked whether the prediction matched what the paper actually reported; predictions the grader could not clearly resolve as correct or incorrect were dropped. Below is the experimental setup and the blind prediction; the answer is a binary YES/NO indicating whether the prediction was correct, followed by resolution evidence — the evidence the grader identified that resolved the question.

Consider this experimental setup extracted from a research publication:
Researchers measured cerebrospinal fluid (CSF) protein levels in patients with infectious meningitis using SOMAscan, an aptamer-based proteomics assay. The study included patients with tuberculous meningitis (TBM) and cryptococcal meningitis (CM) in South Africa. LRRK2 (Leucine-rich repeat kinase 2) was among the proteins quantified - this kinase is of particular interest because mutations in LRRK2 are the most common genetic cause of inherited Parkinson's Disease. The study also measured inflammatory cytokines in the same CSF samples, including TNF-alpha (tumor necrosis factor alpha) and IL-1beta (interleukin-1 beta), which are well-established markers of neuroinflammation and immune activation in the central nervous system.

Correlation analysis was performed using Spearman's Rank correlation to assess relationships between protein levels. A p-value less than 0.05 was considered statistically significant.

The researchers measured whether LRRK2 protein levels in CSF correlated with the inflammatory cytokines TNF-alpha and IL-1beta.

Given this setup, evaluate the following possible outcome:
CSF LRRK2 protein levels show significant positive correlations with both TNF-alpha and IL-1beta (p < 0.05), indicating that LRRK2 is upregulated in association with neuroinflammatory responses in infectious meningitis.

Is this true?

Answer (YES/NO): YES